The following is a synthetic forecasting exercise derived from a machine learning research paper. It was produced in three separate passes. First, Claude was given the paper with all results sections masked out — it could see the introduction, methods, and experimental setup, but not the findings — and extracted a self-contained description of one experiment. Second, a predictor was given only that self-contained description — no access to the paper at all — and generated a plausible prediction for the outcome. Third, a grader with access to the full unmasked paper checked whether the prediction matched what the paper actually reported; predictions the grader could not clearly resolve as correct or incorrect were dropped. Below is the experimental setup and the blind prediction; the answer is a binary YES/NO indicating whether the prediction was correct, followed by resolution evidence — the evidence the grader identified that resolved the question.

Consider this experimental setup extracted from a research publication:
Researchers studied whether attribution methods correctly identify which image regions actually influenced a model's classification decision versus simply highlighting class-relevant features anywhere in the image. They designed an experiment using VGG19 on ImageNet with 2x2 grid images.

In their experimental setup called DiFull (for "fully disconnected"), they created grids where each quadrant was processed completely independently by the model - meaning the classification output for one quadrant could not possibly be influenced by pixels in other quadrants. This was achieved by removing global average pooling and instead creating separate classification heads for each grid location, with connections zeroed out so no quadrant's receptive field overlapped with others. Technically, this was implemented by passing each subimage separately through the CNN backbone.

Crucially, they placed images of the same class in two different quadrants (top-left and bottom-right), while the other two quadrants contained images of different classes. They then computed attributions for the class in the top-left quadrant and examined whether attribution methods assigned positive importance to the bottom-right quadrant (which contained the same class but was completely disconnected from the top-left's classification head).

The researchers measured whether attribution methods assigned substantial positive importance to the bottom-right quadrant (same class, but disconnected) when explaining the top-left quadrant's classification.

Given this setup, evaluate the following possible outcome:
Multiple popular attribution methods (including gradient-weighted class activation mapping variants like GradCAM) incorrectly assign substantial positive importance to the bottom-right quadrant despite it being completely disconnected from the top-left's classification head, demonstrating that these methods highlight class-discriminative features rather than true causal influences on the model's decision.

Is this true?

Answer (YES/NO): YES